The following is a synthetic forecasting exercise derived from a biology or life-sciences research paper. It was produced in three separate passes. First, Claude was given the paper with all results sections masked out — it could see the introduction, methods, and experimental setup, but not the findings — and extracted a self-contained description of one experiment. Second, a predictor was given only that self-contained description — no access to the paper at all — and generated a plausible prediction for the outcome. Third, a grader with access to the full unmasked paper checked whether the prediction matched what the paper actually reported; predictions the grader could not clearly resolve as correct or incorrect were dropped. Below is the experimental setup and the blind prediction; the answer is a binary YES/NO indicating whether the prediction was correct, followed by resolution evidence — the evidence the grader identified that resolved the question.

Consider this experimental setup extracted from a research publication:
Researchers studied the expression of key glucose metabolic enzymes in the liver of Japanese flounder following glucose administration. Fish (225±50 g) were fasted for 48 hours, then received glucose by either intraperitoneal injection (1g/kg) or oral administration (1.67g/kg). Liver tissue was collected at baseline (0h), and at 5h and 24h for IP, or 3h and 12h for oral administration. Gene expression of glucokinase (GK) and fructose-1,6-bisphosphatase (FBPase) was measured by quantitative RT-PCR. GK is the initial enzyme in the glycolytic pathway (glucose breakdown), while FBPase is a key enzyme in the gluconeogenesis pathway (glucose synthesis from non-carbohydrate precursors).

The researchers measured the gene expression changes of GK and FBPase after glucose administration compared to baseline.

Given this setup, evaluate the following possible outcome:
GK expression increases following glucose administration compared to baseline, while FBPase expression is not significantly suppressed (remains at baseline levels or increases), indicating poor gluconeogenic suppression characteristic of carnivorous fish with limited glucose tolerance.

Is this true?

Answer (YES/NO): NO